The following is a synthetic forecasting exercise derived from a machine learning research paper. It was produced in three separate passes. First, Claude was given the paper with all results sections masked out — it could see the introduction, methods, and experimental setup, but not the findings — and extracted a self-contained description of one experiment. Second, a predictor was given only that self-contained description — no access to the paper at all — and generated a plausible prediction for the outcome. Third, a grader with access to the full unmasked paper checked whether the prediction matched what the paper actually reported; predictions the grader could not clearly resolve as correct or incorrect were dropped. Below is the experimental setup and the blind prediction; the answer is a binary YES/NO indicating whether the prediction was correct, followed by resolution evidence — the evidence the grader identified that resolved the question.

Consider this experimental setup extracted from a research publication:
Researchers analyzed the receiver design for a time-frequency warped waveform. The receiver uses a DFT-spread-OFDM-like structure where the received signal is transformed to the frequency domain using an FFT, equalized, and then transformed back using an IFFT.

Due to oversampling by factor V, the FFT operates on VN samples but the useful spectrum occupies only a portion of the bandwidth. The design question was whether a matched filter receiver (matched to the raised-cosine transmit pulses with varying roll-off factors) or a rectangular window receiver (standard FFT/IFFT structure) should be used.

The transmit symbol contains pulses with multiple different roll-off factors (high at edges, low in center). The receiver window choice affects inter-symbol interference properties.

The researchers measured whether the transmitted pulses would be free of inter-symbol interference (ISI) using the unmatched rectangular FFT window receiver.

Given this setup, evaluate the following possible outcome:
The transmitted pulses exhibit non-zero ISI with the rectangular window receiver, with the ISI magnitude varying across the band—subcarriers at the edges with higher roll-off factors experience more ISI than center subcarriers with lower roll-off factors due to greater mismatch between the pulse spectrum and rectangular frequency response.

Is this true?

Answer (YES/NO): NO